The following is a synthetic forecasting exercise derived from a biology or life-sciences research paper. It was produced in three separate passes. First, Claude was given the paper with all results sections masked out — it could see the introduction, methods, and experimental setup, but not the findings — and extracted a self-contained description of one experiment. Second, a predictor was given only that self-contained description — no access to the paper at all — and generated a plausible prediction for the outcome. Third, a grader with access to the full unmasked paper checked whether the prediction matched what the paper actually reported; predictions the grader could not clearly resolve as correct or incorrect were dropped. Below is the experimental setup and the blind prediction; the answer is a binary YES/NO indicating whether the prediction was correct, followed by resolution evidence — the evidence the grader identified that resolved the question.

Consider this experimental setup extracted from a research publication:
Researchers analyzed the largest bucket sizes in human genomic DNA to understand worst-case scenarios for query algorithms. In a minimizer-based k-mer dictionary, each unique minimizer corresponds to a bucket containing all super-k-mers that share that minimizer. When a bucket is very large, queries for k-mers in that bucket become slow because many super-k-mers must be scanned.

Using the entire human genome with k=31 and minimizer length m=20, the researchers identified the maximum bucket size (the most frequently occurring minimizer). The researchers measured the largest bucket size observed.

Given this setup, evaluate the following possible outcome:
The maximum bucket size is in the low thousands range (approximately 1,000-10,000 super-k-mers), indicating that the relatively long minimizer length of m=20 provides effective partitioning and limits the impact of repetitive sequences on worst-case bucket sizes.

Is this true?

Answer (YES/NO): NO